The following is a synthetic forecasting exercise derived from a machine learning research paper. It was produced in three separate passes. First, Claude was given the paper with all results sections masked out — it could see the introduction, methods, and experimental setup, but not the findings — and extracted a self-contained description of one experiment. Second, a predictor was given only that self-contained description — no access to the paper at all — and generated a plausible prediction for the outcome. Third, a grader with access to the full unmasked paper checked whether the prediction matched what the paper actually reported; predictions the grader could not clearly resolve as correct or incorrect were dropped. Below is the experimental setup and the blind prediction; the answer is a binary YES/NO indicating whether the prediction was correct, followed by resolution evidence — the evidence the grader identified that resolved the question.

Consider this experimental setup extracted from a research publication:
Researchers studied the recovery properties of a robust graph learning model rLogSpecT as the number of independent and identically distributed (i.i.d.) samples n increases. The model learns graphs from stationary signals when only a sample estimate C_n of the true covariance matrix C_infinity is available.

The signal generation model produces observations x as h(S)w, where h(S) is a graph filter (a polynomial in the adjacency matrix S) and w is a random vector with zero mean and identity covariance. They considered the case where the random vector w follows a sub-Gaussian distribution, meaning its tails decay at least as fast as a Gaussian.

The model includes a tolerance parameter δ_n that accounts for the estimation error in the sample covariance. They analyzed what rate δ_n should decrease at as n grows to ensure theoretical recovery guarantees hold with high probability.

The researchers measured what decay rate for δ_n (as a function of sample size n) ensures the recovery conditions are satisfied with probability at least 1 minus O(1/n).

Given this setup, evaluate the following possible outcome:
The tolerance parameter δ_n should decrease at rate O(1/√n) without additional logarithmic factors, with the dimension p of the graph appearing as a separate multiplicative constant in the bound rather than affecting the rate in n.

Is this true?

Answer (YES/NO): NO